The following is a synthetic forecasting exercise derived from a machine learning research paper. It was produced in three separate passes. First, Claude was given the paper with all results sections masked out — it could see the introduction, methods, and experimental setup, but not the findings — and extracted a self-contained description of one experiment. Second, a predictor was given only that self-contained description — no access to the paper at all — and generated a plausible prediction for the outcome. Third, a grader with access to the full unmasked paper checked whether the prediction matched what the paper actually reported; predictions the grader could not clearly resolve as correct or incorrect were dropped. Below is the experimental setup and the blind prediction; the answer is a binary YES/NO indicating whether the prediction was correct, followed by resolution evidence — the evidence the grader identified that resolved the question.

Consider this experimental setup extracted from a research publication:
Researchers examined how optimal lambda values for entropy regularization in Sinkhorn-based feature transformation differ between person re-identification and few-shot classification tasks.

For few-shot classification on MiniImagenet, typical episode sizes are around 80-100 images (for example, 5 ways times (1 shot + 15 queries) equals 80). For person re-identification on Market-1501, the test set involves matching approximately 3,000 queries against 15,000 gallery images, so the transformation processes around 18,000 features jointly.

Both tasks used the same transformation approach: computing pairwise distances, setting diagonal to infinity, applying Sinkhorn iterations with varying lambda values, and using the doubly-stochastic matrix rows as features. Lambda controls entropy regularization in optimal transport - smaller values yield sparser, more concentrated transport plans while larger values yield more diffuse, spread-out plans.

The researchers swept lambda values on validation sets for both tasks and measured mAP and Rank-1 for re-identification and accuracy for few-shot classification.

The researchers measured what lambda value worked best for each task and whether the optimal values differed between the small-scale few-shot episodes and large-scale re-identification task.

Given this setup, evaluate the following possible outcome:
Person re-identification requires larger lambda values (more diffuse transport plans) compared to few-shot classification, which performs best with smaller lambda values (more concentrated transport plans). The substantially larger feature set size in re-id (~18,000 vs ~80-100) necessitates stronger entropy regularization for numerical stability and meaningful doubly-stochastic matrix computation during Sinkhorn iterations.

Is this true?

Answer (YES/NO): YES